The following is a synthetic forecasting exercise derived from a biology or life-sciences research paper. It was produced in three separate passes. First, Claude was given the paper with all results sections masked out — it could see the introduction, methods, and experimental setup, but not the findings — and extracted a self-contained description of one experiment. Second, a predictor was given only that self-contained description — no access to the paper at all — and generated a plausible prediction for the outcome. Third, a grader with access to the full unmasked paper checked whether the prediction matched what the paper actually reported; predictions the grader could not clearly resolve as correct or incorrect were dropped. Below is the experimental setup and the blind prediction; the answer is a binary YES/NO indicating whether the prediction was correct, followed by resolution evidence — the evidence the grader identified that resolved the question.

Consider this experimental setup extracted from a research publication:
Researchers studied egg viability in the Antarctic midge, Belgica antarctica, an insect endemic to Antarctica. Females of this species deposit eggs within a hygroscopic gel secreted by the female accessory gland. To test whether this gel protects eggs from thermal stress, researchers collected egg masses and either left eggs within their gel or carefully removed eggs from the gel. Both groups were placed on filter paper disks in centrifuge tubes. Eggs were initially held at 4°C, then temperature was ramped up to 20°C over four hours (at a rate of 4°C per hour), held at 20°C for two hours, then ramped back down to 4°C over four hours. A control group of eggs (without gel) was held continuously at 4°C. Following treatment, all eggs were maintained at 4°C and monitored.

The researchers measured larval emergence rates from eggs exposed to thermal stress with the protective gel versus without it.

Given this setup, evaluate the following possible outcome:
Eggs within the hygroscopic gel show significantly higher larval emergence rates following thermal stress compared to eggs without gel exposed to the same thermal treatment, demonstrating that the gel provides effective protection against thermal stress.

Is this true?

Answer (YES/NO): YES